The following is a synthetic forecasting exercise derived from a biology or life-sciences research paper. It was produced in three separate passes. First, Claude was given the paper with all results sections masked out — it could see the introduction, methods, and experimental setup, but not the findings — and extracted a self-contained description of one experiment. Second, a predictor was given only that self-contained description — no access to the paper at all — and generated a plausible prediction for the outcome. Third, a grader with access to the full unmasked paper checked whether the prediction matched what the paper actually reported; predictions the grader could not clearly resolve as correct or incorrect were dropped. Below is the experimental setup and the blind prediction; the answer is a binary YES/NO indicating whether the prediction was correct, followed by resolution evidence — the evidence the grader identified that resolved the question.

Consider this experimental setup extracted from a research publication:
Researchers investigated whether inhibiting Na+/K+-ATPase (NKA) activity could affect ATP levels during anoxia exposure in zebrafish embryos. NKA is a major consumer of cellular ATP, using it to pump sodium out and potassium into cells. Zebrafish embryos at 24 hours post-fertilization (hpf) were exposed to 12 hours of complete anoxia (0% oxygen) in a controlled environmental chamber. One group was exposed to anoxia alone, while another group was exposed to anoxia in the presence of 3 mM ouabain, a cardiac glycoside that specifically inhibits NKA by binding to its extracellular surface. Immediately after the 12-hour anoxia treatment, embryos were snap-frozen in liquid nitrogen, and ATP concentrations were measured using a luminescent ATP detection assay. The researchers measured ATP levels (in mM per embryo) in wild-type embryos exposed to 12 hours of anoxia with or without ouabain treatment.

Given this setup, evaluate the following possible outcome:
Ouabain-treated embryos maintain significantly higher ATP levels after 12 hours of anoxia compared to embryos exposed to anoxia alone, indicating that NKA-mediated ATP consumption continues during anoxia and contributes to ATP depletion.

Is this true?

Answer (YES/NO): YES